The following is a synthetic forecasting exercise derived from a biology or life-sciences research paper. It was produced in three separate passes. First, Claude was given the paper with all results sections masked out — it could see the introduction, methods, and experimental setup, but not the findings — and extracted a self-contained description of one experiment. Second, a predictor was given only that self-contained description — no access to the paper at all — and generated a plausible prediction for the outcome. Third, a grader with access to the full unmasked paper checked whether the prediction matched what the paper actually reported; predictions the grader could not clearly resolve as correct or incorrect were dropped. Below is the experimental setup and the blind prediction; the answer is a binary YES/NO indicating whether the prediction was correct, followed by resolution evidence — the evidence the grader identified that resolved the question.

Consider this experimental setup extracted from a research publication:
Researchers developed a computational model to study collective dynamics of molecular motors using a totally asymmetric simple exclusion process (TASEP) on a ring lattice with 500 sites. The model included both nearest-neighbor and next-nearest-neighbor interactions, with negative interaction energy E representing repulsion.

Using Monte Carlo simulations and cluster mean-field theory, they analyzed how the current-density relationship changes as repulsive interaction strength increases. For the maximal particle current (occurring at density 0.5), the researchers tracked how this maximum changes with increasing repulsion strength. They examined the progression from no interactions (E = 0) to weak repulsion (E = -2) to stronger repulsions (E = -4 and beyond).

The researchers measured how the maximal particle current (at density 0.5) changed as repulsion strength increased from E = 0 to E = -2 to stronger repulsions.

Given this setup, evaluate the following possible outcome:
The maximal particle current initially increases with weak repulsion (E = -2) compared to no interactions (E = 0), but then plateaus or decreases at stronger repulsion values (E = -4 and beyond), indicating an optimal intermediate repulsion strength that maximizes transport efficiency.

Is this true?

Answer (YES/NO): YES